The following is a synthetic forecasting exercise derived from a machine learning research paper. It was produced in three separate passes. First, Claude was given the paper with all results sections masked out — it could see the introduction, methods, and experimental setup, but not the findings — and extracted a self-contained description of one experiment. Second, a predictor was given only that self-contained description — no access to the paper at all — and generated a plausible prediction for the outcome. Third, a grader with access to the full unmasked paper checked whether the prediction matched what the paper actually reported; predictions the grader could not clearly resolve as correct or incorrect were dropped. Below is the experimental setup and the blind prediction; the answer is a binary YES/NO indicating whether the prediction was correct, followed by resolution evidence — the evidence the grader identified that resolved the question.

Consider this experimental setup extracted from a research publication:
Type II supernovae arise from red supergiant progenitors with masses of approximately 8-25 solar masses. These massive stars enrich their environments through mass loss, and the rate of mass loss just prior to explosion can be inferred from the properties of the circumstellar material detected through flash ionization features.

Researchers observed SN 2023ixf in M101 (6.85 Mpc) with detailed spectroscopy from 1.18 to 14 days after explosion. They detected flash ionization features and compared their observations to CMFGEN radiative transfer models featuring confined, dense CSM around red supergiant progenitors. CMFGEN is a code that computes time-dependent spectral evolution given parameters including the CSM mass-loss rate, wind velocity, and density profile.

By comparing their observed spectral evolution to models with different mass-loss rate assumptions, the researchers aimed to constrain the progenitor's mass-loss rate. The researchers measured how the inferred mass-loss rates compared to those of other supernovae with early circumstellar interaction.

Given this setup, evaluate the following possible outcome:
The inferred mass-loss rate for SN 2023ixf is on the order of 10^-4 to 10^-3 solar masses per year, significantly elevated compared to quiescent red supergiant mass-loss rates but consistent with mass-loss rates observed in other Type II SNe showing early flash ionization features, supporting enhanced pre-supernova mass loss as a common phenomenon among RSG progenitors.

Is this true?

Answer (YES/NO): NO